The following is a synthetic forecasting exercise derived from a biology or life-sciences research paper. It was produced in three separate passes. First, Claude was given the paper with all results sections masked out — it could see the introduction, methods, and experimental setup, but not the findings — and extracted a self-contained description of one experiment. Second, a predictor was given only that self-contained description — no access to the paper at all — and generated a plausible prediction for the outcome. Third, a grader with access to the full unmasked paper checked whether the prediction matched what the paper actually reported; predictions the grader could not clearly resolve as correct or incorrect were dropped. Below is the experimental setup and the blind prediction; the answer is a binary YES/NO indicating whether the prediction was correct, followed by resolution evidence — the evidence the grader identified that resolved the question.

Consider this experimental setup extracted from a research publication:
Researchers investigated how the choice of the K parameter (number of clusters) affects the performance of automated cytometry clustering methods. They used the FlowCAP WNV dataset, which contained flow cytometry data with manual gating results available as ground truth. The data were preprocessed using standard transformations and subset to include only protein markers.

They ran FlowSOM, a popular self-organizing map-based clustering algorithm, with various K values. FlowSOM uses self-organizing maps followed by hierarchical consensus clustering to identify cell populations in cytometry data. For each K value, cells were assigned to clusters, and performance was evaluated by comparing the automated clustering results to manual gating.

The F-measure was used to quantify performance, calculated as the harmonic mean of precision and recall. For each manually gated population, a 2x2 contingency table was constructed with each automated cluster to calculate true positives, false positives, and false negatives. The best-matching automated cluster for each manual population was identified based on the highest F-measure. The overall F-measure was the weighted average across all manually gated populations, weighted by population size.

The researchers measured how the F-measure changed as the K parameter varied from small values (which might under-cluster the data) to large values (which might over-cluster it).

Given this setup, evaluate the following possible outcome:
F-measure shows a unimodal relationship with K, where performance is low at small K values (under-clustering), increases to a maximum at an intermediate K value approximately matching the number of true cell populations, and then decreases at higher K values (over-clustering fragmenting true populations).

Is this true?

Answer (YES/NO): NO